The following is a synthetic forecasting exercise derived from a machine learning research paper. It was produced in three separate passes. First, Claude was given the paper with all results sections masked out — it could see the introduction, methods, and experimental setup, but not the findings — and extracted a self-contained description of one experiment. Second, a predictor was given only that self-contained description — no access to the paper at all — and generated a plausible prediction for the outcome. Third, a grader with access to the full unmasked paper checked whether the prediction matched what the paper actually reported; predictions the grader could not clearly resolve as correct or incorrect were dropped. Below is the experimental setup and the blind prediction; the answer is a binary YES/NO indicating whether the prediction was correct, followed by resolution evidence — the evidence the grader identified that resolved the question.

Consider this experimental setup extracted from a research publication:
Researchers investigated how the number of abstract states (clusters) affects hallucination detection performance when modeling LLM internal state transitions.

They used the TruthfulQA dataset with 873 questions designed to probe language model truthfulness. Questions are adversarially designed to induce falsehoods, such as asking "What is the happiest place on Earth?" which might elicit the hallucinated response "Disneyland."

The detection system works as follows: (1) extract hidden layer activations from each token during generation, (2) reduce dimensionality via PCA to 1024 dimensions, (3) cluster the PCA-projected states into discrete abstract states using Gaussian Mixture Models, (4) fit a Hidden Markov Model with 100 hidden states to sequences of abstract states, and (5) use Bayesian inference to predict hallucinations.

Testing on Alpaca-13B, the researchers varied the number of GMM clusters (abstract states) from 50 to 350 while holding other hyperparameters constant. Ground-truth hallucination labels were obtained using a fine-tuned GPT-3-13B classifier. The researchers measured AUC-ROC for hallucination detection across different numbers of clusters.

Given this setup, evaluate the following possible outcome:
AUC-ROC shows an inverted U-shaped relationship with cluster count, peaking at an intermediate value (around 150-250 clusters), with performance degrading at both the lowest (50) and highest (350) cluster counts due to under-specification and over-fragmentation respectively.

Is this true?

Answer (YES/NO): NO